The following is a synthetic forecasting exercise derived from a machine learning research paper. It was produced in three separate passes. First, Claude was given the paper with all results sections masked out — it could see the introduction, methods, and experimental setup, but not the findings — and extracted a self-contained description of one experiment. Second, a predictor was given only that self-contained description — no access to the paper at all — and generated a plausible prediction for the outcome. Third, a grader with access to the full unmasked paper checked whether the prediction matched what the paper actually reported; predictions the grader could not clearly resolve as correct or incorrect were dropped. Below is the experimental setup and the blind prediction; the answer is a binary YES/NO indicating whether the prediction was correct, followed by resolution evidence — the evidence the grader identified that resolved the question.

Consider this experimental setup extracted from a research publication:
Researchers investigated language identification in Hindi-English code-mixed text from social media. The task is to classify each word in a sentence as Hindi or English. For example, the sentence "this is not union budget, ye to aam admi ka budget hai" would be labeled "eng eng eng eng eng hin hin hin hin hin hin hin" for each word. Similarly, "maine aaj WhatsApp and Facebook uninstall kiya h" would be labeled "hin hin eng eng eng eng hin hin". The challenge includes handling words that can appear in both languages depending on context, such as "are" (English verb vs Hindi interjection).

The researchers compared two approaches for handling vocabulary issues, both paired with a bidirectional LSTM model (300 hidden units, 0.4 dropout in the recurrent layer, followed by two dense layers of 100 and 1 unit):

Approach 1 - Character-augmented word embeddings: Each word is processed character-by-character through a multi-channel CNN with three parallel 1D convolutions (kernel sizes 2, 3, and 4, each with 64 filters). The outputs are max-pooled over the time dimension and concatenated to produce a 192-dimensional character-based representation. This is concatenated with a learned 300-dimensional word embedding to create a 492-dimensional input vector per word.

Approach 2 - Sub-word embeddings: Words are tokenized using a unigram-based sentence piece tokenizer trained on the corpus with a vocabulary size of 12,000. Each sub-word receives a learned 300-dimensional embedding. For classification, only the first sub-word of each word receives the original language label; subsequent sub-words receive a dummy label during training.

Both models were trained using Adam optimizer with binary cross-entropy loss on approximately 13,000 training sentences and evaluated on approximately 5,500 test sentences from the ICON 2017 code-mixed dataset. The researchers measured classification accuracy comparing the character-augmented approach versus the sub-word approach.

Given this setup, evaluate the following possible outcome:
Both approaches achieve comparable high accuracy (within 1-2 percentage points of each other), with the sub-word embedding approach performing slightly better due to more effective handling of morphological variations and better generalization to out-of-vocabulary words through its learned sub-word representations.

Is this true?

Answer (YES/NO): NO